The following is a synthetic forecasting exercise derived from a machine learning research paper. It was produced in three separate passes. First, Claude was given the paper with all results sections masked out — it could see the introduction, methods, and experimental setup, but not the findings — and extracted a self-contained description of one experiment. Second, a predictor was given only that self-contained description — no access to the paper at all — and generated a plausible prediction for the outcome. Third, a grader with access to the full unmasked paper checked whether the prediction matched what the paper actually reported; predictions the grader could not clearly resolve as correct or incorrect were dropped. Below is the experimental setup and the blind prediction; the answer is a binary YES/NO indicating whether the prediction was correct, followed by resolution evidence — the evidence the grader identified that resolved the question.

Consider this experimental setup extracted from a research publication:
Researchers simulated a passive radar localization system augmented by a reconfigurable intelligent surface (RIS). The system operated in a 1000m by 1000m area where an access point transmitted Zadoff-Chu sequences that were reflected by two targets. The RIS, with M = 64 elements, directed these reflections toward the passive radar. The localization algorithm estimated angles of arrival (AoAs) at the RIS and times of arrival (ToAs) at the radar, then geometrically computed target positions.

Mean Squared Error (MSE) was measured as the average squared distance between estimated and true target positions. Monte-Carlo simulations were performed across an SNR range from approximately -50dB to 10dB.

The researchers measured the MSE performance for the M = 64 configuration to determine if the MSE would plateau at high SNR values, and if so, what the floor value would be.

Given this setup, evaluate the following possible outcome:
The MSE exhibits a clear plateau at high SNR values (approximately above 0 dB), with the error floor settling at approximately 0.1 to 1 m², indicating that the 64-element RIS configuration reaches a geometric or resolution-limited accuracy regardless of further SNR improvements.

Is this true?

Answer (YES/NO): NO